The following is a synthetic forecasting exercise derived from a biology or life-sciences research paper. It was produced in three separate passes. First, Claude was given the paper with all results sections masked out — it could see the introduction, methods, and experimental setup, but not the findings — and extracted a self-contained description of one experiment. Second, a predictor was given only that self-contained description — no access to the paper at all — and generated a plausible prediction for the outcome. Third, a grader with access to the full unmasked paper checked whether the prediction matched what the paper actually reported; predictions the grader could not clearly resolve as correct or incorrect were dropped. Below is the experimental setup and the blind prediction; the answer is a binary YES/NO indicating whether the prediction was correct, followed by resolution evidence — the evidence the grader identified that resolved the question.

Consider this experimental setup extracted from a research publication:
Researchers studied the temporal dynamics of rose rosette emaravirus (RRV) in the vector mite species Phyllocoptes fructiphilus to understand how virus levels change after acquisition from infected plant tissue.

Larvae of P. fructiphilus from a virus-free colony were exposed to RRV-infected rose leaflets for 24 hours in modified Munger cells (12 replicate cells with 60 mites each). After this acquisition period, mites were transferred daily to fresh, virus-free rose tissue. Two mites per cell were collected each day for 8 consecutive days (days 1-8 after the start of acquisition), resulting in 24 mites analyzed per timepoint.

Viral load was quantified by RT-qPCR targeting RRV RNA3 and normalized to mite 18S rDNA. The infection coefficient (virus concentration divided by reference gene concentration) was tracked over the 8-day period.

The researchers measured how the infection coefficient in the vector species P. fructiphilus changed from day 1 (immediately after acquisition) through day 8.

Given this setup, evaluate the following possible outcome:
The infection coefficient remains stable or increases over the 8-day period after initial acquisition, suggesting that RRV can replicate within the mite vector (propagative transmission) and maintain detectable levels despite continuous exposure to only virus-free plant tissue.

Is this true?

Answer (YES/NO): YES